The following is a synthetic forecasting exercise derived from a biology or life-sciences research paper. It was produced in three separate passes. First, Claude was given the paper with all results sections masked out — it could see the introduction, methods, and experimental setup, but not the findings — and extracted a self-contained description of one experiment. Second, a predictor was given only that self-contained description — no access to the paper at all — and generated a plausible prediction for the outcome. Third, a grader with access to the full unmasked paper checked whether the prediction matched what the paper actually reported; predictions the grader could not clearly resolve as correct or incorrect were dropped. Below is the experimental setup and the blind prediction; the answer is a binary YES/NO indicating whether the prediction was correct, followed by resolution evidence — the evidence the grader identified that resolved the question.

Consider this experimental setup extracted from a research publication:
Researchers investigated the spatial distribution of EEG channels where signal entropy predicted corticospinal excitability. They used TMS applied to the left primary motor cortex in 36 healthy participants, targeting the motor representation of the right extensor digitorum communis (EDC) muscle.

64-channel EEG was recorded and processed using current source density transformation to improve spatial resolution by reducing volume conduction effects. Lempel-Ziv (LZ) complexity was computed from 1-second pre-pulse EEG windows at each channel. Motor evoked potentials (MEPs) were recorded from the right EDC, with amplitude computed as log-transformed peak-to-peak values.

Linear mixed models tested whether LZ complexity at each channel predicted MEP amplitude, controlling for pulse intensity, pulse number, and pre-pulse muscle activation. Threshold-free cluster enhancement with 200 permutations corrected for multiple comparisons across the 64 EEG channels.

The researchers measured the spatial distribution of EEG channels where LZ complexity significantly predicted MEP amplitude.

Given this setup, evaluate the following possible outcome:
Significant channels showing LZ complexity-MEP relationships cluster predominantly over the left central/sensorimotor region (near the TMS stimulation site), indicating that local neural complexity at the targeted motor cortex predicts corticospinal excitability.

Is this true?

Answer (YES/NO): NO